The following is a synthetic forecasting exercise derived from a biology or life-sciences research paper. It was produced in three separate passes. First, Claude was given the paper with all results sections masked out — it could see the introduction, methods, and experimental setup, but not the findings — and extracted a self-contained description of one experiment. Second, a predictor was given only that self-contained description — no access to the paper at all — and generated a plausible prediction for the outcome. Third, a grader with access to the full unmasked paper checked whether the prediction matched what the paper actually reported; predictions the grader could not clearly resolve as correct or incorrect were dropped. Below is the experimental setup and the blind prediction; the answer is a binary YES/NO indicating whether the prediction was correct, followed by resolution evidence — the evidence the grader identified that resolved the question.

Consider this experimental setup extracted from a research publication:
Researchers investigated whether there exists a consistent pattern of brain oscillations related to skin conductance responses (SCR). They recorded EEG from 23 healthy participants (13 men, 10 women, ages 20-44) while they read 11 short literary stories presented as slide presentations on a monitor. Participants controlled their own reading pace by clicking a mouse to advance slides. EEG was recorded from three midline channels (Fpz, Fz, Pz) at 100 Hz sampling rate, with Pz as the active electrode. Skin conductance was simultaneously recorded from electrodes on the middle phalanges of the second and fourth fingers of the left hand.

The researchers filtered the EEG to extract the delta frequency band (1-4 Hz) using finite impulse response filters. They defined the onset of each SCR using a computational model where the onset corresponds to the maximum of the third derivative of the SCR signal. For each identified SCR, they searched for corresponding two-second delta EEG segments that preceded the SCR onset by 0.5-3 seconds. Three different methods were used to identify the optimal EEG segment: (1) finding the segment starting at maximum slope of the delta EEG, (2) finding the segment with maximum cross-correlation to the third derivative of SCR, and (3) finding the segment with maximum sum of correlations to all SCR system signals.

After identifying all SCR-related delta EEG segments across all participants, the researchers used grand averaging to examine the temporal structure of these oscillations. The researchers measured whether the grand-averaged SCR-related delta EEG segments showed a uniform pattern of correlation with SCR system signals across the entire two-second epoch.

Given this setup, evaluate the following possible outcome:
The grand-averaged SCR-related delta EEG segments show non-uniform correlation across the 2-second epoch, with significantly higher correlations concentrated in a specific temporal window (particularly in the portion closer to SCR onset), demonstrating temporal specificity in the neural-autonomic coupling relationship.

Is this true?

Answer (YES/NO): NO